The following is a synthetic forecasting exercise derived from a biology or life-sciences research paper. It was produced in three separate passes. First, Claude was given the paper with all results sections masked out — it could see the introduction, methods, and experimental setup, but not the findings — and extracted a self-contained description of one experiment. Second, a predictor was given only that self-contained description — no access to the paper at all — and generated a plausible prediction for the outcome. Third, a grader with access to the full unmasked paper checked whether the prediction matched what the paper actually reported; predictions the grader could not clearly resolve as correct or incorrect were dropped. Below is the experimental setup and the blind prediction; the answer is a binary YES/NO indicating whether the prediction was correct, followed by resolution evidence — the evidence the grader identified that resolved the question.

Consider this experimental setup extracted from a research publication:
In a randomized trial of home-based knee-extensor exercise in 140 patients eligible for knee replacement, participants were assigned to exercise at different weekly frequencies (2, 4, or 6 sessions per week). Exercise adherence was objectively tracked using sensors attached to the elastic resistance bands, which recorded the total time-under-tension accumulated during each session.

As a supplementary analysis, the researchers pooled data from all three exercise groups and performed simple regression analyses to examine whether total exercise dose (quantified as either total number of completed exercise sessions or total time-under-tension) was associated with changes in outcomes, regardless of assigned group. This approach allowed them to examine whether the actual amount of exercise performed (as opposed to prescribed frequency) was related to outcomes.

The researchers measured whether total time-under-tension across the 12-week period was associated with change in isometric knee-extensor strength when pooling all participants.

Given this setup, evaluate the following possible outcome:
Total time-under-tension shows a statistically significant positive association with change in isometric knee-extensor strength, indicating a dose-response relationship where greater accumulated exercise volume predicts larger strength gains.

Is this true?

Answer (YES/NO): NO